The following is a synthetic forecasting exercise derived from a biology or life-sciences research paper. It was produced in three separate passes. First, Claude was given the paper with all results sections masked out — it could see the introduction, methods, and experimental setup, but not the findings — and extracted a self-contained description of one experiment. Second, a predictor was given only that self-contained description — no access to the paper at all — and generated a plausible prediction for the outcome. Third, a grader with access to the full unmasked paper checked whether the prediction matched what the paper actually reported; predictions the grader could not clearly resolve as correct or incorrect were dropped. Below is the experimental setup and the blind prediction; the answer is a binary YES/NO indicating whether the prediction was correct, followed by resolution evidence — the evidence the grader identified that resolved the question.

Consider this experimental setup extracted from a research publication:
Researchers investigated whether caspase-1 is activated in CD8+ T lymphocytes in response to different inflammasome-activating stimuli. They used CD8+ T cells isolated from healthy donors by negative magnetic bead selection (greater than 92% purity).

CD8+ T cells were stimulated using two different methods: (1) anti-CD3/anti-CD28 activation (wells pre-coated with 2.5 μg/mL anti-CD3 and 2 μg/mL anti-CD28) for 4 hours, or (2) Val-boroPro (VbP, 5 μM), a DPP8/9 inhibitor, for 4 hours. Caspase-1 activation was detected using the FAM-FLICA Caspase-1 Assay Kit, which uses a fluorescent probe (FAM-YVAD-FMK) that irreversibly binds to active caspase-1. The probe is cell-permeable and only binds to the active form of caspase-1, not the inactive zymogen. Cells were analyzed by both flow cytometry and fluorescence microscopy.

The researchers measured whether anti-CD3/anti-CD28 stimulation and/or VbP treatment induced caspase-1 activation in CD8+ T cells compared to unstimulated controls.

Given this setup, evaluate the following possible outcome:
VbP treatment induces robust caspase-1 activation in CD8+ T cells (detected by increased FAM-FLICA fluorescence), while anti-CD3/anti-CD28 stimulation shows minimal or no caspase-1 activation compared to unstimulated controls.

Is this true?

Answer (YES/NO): YES